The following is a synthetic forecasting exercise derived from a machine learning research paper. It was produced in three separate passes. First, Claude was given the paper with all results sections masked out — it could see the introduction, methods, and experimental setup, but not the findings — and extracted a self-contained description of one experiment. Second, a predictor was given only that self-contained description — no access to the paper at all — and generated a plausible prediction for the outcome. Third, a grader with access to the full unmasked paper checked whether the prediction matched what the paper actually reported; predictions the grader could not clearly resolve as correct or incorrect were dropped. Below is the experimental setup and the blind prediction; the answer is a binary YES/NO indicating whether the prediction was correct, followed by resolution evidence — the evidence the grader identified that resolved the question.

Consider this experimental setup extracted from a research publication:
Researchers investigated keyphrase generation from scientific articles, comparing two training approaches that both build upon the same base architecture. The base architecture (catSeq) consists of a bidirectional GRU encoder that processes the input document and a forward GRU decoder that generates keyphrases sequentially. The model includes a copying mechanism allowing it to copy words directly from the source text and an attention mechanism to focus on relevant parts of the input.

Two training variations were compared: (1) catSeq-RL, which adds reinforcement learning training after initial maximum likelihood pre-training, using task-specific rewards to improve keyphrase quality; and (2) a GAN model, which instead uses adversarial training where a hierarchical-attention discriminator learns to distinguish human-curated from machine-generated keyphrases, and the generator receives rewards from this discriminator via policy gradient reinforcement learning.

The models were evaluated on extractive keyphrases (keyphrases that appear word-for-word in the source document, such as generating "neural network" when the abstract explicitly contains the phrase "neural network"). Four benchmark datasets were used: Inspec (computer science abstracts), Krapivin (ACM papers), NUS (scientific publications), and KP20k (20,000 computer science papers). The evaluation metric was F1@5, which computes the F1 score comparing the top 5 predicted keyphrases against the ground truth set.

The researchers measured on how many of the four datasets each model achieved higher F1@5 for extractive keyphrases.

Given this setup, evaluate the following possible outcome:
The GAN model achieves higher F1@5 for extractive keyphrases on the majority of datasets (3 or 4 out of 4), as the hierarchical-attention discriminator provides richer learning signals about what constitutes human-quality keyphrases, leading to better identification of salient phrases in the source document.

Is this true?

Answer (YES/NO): NO